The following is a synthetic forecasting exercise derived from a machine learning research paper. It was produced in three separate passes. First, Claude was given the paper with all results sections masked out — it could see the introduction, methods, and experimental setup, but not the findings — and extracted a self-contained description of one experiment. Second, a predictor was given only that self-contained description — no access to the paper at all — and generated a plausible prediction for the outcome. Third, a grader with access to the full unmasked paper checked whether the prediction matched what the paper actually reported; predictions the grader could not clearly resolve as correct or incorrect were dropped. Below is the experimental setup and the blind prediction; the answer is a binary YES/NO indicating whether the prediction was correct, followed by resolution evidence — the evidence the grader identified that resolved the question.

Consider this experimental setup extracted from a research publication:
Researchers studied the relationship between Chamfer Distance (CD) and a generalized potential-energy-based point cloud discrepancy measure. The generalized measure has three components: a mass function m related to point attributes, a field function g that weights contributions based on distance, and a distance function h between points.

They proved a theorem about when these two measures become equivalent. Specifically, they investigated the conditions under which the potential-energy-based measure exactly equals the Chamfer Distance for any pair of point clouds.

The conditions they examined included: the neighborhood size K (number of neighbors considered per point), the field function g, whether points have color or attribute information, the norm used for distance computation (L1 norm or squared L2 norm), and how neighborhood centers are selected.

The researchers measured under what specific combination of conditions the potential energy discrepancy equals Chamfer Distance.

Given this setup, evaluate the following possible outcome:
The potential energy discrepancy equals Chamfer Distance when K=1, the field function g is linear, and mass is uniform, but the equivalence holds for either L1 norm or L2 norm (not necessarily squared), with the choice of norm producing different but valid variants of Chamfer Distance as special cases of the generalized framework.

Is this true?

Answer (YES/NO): NO